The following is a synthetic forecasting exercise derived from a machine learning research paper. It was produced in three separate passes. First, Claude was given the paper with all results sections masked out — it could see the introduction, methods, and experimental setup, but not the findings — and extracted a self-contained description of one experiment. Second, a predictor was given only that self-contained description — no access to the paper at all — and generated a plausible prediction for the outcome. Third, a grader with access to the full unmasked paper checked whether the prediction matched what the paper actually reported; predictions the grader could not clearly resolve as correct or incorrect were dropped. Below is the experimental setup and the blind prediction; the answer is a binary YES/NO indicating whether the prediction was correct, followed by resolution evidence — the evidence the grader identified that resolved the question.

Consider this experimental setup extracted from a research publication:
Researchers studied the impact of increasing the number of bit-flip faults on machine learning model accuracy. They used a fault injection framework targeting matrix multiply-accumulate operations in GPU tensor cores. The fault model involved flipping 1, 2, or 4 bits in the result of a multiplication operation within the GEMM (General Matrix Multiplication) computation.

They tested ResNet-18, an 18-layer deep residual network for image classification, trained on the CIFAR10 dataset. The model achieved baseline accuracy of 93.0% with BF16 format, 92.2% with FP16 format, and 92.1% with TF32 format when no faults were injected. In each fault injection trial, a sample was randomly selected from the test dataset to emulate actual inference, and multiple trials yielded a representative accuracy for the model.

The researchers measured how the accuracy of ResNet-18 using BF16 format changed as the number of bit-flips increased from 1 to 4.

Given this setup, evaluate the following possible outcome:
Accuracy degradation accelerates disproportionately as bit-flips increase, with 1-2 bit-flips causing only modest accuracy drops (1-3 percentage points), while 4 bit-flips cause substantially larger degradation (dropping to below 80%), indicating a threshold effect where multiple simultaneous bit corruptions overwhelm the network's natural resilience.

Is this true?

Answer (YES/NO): NO